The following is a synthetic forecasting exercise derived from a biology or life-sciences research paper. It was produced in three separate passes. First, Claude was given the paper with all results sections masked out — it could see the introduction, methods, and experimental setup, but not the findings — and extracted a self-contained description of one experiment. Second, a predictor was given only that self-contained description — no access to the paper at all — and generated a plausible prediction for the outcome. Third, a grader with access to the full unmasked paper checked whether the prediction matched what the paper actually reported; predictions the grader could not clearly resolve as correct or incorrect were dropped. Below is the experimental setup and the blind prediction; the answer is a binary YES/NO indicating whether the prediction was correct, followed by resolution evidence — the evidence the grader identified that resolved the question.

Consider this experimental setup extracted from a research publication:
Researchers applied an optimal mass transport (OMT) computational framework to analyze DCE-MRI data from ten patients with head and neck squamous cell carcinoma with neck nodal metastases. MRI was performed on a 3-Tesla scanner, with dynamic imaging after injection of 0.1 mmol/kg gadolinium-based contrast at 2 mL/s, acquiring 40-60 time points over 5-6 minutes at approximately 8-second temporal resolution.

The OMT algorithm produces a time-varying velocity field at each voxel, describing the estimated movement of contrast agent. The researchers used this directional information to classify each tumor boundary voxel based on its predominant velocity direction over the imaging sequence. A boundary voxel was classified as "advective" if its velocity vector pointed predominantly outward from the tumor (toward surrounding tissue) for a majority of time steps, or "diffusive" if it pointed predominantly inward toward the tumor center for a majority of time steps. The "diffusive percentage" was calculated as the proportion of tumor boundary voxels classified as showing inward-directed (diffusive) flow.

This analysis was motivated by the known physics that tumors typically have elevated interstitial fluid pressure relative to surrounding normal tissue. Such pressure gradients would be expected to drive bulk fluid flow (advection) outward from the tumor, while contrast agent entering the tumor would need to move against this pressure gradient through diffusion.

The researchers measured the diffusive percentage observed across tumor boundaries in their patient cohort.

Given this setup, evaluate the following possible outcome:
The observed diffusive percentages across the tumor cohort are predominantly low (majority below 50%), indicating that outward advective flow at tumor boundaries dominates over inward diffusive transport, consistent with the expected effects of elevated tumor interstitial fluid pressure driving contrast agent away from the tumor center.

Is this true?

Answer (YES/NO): YES